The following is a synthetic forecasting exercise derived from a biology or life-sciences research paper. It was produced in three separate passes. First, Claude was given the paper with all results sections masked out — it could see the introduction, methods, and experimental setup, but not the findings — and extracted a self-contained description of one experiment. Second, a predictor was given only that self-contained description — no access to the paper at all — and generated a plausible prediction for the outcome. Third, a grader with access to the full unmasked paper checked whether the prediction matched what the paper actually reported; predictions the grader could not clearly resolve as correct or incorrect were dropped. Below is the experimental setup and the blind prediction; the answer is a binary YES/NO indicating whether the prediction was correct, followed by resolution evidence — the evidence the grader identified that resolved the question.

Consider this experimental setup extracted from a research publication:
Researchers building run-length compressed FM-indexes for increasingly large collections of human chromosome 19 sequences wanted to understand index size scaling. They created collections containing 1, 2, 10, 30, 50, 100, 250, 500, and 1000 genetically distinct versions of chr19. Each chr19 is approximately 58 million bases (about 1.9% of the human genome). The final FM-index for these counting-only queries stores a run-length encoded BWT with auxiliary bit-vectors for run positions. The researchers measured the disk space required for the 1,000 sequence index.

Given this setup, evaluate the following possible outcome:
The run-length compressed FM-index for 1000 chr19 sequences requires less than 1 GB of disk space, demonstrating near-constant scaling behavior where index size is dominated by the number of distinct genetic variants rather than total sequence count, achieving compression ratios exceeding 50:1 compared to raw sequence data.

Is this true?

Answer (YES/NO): YES